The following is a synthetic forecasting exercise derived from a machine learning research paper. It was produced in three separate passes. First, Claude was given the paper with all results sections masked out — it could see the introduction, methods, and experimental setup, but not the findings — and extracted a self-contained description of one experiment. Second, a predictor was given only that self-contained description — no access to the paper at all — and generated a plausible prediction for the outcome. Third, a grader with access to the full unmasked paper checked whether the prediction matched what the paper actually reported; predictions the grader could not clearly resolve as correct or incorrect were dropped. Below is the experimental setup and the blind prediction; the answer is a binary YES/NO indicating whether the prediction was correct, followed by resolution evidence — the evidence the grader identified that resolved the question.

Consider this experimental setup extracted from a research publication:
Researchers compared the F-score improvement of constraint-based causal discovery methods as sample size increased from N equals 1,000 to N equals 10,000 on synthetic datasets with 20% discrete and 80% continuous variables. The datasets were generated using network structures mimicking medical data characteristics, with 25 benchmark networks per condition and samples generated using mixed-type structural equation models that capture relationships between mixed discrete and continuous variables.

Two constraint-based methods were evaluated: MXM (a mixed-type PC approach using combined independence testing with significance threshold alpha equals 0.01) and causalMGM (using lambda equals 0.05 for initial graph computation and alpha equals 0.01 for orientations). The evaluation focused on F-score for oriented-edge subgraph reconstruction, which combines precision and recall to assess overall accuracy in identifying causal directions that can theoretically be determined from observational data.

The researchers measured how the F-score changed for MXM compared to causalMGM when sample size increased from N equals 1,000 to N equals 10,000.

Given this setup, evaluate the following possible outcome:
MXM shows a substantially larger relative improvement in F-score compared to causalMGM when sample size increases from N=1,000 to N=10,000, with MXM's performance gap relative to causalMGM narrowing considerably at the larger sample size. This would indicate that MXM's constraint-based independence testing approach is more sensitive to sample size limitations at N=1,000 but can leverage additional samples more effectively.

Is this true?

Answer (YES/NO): NO